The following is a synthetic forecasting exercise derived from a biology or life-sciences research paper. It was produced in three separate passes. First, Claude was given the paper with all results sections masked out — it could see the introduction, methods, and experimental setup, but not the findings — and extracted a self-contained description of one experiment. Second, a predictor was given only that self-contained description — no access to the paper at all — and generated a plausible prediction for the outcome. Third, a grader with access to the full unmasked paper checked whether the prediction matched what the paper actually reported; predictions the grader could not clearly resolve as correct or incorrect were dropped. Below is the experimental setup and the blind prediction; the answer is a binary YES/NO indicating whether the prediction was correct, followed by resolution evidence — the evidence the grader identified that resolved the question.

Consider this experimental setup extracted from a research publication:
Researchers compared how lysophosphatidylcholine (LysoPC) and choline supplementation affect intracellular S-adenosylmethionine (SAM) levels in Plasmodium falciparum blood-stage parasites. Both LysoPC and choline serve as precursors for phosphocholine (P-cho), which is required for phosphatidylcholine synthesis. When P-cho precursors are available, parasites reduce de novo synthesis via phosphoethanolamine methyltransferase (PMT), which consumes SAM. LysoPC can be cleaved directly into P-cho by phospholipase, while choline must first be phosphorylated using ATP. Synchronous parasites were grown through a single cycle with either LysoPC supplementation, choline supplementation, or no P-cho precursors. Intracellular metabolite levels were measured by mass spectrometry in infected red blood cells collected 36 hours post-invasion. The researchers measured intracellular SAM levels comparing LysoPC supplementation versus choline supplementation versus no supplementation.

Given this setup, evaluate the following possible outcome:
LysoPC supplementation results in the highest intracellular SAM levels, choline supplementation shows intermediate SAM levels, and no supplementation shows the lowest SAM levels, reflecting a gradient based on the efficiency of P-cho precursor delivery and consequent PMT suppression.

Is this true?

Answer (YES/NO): NO